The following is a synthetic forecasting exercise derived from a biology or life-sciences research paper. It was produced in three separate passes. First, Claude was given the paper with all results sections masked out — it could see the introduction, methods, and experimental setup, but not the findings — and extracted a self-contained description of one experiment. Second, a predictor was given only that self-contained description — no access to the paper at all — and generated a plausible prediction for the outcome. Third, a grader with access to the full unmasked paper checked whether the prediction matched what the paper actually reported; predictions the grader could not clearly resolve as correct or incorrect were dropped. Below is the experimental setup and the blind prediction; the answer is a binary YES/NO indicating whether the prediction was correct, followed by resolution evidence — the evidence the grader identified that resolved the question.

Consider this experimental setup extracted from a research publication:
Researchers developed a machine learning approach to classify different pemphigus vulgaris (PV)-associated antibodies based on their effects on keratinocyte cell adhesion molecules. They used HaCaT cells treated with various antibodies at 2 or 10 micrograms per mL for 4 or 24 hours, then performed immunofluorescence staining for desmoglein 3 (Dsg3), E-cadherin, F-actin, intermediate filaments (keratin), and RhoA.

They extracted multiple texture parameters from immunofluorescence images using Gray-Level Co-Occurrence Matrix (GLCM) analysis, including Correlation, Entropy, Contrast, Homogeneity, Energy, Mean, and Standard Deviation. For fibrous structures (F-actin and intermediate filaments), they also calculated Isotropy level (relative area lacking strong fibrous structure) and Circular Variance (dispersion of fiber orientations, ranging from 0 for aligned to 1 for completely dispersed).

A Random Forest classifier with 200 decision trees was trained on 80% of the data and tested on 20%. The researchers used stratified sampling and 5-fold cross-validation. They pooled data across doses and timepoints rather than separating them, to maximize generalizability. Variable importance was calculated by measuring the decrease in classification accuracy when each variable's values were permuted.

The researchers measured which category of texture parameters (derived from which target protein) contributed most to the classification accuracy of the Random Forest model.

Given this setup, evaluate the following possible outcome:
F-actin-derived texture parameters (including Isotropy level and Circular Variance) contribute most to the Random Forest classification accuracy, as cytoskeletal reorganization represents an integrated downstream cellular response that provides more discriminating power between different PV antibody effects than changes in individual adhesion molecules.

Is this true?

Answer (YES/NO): NO